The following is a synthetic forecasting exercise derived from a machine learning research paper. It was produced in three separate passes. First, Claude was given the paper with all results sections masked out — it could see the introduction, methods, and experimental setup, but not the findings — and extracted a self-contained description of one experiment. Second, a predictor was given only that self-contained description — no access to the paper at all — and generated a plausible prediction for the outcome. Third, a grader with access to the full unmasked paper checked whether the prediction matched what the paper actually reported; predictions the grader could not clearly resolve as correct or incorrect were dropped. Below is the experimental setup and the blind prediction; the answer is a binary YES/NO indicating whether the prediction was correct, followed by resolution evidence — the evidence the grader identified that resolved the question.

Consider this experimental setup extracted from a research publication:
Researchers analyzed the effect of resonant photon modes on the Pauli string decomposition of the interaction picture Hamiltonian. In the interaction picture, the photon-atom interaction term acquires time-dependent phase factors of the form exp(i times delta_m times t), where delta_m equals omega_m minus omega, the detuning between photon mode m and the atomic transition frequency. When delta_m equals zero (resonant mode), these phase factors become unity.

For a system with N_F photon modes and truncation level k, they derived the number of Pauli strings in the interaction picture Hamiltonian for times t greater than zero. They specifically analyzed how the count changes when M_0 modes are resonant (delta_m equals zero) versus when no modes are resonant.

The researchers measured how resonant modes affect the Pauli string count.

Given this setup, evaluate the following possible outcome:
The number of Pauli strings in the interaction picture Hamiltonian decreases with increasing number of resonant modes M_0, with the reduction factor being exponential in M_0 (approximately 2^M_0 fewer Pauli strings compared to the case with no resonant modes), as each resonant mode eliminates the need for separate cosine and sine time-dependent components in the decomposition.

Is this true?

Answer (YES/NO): NO